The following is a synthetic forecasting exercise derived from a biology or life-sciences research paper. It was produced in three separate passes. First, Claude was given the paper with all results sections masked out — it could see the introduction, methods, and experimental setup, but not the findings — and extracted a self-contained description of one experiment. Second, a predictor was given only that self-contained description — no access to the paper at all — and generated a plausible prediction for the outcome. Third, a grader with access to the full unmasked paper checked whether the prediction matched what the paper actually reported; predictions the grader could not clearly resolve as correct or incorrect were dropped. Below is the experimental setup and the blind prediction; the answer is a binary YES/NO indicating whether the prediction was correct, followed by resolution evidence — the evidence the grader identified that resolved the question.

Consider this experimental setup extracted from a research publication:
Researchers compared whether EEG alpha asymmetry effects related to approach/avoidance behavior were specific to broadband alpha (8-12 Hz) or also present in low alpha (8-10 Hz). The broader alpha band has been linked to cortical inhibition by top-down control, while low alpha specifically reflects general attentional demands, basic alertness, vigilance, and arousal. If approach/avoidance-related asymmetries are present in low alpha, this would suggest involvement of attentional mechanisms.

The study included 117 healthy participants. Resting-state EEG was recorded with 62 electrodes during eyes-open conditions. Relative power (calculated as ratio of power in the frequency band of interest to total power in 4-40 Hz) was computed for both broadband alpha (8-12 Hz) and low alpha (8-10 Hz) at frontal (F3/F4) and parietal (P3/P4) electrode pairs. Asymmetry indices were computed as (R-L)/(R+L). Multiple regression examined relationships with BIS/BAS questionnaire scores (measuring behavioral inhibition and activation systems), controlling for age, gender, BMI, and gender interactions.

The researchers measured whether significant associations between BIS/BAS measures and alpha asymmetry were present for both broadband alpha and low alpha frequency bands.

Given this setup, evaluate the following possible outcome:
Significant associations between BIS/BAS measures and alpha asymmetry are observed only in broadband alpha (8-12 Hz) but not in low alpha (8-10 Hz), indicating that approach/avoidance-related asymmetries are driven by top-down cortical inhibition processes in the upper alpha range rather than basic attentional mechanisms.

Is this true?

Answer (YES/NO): NO